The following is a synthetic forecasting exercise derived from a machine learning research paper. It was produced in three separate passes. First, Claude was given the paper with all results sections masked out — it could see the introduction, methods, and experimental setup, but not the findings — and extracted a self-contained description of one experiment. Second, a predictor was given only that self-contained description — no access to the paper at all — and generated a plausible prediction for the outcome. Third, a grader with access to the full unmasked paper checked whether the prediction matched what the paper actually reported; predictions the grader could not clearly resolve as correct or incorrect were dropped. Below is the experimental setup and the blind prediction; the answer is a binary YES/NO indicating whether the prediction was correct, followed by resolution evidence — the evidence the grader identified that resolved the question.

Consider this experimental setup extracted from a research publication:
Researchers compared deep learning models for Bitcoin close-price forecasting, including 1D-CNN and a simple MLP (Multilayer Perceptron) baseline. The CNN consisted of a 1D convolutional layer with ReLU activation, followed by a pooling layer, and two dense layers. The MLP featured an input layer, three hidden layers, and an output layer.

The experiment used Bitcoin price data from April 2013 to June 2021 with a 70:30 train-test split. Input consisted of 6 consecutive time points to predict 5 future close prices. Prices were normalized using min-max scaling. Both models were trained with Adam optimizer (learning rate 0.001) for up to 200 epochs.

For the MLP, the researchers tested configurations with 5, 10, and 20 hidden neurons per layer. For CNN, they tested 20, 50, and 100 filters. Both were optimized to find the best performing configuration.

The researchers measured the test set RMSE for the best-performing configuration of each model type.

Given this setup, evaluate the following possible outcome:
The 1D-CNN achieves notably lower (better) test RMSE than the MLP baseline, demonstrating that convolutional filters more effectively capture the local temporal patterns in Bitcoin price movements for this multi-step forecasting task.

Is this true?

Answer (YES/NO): NO